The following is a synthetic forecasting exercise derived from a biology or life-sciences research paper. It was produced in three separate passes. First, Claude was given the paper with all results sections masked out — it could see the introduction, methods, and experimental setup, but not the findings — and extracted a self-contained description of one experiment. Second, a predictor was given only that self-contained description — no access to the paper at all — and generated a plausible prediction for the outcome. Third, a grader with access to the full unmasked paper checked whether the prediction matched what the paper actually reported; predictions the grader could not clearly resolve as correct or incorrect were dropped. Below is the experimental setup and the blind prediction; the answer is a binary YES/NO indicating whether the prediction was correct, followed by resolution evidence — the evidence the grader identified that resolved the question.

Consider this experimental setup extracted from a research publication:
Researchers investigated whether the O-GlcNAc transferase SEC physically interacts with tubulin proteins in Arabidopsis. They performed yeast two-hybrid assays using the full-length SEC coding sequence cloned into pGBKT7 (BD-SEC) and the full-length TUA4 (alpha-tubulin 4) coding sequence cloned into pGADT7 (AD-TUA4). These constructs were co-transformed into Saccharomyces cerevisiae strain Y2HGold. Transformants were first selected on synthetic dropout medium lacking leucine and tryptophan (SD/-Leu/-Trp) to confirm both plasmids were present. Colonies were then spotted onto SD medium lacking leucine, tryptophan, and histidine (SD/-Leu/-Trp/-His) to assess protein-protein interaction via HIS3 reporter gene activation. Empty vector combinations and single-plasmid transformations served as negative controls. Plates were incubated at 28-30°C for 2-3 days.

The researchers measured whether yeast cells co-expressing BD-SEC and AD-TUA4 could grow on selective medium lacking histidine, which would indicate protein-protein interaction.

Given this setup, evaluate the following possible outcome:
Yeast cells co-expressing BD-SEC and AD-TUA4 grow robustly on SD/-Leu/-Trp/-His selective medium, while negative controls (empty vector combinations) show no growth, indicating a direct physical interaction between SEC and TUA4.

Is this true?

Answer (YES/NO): YES